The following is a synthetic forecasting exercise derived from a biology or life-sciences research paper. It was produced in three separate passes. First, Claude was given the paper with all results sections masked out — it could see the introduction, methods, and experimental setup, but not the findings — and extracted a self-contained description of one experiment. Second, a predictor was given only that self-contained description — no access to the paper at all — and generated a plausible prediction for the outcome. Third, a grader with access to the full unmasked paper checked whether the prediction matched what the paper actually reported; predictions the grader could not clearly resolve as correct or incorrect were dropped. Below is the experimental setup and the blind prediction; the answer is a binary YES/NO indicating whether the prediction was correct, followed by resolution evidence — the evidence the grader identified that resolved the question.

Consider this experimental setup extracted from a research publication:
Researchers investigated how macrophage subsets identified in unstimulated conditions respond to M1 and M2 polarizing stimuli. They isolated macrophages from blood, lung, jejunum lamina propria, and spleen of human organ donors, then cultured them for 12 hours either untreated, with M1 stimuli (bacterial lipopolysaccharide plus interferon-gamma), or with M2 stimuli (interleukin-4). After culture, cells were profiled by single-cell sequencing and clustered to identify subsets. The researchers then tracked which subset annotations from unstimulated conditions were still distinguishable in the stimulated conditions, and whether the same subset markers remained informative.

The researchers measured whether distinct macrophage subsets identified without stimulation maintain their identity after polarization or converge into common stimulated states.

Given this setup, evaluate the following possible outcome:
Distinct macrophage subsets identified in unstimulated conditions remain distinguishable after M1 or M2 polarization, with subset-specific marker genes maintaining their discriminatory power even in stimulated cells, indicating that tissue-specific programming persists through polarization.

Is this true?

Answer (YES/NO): YES